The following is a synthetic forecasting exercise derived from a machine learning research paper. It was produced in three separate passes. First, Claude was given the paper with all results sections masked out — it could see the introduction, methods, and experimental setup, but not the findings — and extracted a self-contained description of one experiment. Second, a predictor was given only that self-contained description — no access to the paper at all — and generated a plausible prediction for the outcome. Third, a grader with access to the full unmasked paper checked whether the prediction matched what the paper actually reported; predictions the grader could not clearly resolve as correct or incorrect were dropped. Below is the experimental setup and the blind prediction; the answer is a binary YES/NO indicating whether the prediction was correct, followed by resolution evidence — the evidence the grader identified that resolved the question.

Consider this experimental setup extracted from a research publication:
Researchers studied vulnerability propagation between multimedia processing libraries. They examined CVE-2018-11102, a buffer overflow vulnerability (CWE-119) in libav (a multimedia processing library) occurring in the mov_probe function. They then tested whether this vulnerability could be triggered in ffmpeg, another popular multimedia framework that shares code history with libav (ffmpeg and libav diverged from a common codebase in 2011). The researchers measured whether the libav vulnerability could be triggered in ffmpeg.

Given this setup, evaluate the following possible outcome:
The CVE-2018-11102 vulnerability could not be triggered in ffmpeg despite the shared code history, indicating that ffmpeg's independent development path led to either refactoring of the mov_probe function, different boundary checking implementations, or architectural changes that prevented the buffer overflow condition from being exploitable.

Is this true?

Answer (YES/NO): NO